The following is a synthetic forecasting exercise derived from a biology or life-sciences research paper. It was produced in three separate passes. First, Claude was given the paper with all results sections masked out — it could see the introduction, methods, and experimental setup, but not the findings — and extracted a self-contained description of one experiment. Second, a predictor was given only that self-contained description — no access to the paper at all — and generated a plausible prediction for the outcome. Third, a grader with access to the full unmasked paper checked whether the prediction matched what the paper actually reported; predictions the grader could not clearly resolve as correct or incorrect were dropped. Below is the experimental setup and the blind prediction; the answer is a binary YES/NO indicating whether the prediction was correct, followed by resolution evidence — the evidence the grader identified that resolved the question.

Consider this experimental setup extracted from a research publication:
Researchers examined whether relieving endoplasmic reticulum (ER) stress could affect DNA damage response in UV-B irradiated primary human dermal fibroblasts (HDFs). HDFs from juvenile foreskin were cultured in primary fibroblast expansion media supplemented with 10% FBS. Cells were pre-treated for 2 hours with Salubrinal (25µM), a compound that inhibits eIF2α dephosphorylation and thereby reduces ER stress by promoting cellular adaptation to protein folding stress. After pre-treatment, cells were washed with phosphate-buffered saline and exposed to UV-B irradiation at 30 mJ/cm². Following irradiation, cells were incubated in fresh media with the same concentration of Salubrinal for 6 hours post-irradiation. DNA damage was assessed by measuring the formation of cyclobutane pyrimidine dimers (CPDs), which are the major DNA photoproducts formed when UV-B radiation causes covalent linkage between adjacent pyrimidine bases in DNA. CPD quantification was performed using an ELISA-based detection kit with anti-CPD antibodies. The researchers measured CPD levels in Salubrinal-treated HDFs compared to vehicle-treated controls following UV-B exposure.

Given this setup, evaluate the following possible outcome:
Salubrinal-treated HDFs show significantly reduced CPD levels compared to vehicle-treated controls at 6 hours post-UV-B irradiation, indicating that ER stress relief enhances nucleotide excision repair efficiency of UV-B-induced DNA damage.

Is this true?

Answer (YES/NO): NO